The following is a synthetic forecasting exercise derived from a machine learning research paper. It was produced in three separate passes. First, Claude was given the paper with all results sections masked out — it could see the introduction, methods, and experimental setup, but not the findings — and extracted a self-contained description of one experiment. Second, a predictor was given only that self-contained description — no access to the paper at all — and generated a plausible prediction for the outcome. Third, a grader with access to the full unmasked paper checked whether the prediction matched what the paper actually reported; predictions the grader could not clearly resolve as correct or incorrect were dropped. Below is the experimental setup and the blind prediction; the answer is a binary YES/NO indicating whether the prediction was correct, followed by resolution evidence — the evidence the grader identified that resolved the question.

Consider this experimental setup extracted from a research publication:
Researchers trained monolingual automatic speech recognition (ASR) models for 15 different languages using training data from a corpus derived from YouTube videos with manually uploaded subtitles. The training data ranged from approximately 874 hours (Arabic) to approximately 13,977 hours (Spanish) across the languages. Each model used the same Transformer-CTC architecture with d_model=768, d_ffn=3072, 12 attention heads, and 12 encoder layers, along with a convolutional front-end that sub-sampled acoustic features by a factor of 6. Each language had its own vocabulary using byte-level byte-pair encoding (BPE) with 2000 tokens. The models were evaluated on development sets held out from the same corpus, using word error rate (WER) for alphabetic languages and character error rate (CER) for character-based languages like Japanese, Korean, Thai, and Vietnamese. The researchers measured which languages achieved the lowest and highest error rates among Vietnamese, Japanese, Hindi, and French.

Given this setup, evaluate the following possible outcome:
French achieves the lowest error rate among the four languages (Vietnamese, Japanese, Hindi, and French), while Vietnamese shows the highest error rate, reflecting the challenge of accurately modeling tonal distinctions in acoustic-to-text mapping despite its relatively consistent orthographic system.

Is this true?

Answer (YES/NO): NO